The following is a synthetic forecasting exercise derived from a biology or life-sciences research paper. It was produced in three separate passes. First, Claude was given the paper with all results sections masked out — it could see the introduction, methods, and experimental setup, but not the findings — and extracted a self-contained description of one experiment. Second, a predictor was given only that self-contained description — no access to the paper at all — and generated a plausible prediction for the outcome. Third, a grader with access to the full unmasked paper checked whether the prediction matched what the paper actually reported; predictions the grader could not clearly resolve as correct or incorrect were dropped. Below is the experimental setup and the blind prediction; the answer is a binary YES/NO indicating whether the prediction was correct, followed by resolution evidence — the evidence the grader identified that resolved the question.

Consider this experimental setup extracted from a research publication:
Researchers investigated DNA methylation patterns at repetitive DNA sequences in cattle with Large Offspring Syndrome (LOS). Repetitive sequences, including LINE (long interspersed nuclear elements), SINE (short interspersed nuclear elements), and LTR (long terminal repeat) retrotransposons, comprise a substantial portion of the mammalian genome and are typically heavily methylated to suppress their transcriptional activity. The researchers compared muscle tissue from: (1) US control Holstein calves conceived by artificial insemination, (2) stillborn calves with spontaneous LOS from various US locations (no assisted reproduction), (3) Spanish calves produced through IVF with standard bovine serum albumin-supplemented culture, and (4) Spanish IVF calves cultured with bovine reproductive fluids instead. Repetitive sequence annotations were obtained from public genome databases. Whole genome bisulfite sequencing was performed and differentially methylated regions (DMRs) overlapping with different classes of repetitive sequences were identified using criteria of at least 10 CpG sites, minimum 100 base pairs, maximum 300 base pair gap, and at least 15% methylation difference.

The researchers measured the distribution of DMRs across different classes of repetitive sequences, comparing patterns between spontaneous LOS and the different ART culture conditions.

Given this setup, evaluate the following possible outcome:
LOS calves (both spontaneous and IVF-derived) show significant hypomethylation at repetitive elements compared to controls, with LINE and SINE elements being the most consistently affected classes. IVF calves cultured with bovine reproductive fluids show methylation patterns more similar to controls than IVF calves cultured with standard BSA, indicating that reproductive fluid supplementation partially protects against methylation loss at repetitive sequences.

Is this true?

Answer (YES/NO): NO